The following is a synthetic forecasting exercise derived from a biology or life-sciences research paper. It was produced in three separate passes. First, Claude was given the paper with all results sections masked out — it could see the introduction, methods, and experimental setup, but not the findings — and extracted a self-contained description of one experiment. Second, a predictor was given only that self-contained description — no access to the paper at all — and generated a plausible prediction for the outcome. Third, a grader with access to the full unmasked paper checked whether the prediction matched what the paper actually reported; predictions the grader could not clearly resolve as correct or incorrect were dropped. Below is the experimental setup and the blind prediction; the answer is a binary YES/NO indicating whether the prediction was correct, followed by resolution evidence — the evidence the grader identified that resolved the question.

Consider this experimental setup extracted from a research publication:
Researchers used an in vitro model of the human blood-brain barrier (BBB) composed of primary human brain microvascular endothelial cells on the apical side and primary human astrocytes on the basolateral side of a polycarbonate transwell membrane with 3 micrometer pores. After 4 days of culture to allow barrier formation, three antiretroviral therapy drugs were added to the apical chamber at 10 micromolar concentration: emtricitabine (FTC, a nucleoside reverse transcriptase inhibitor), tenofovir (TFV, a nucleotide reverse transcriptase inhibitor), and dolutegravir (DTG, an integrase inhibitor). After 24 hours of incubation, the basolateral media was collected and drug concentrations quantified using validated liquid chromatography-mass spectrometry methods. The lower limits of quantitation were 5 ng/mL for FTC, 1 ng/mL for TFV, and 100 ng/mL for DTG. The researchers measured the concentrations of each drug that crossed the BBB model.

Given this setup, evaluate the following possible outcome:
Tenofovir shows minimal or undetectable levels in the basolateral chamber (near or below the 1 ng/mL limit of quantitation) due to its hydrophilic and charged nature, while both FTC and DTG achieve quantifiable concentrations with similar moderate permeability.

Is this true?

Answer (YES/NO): NO